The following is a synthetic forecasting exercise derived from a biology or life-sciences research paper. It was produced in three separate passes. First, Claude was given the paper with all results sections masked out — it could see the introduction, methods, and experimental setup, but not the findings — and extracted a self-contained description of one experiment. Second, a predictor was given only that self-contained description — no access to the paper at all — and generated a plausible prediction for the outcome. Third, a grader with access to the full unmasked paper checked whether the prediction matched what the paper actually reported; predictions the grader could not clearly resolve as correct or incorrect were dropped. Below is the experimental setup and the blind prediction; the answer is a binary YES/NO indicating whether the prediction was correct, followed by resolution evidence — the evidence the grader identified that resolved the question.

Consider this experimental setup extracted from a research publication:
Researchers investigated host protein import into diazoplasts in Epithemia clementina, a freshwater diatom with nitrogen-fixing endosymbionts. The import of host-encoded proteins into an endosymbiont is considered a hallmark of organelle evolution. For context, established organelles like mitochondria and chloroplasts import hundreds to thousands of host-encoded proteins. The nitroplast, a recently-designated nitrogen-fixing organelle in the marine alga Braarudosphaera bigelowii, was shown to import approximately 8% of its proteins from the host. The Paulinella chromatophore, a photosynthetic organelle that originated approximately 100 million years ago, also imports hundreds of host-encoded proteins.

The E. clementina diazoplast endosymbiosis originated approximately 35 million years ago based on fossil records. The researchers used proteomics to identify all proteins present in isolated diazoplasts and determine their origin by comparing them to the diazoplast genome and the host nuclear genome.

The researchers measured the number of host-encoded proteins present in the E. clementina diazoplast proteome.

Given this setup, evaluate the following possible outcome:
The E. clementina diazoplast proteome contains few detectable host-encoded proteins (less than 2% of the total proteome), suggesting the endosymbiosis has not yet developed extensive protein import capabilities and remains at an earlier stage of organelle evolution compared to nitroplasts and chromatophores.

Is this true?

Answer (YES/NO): YES